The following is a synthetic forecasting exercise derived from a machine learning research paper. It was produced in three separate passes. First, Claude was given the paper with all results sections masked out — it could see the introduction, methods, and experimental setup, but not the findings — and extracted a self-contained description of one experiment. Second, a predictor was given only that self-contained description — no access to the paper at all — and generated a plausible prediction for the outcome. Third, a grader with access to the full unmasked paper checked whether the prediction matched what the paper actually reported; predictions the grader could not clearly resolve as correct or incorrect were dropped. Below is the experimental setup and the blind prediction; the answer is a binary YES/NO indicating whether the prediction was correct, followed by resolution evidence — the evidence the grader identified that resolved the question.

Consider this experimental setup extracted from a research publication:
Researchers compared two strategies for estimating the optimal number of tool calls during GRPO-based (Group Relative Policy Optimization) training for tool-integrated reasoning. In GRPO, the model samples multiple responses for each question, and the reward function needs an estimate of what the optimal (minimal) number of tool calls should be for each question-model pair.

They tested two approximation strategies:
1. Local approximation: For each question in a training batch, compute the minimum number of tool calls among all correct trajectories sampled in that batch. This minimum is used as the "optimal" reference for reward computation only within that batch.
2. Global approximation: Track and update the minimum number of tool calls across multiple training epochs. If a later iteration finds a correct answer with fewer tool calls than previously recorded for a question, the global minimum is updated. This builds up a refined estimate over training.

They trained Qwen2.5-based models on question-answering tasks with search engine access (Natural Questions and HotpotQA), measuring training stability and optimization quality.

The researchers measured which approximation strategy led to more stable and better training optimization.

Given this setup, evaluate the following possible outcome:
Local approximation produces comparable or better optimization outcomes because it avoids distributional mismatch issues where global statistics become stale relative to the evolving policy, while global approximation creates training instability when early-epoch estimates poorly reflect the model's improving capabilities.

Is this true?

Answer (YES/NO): NO